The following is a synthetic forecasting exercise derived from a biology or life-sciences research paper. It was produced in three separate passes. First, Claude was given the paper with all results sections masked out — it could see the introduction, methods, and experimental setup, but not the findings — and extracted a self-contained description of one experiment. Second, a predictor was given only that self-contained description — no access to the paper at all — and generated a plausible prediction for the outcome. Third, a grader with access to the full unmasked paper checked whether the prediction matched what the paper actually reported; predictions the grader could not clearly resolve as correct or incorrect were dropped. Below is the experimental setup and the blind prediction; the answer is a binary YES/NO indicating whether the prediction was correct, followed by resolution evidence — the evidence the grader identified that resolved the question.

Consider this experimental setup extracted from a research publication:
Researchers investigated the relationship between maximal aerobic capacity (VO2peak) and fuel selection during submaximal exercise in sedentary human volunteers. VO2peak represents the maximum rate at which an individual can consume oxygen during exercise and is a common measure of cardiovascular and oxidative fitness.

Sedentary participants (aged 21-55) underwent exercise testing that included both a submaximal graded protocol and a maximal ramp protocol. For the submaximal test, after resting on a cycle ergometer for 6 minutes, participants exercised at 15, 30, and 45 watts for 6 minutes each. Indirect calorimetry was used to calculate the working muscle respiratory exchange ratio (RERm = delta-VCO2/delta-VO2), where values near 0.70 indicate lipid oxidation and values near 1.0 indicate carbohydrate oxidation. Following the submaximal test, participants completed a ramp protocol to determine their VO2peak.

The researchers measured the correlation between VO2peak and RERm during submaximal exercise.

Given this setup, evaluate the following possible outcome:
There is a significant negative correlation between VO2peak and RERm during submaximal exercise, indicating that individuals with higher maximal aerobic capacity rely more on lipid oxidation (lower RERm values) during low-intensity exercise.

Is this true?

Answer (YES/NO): NO